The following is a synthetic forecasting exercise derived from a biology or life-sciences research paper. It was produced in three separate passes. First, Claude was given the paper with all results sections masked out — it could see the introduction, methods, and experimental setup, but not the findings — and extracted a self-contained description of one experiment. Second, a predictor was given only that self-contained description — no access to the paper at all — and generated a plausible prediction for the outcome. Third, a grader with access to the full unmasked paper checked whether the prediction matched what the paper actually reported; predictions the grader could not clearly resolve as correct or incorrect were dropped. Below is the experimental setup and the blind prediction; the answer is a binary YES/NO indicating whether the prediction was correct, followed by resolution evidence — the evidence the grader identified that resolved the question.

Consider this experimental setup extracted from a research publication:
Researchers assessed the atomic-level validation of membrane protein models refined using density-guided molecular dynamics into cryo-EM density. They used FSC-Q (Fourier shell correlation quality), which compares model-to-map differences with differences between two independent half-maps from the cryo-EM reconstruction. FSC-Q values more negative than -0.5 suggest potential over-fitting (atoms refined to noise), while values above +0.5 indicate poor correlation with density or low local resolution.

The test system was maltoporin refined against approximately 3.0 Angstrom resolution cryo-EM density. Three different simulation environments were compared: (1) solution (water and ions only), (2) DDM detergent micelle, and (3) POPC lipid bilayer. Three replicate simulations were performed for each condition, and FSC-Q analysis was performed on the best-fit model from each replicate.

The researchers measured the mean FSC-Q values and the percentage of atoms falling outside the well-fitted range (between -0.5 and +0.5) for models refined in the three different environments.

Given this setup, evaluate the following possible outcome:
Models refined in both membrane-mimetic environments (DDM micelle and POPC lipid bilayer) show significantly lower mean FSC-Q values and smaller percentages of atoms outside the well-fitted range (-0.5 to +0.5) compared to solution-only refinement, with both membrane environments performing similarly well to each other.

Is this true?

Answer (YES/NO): NO